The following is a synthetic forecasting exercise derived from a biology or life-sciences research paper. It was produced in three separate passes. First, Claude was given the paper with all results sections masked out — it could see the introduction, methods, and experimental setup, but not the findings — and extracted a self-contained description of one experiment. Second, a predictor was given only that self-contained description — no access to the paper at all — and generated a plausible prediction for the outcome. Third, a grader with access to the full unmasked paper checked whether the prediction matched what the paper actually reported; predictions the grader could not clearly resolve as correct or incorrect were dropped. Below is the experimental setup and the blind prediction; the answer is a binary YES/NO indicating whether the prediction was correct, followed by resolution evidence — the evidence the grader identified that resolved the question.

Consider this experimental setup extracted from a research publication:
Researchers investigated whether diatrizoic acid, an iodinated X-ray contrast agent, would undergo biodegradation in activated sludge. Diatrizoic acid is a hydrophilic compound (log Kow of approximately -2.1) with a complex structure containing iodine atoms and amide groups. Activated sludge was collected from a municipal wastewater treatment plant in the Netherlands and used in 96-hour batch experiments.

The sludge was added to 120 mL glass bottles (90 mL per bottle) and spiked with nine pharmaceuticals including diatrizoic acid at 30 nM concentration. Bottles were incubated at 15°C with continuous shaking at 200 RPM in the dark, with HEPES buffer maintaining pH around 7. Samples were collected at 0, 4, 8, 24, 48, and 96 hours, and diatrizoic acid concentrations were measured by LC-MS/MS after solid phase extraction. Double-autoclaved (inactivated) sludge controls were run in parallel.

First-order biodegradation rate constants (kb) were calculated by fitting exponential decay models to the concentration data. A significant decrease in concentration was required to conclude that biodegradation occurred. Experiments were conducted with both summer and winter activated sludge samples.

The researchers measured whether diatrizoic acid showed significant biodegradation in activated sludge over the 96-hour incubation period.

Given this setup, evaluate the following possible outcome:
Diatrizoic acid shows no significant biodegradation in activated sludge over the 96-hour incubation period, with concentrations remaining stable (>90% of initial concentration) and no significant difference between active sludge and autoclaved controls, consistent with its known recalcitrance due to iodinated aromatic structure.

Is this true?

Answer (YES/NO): NO